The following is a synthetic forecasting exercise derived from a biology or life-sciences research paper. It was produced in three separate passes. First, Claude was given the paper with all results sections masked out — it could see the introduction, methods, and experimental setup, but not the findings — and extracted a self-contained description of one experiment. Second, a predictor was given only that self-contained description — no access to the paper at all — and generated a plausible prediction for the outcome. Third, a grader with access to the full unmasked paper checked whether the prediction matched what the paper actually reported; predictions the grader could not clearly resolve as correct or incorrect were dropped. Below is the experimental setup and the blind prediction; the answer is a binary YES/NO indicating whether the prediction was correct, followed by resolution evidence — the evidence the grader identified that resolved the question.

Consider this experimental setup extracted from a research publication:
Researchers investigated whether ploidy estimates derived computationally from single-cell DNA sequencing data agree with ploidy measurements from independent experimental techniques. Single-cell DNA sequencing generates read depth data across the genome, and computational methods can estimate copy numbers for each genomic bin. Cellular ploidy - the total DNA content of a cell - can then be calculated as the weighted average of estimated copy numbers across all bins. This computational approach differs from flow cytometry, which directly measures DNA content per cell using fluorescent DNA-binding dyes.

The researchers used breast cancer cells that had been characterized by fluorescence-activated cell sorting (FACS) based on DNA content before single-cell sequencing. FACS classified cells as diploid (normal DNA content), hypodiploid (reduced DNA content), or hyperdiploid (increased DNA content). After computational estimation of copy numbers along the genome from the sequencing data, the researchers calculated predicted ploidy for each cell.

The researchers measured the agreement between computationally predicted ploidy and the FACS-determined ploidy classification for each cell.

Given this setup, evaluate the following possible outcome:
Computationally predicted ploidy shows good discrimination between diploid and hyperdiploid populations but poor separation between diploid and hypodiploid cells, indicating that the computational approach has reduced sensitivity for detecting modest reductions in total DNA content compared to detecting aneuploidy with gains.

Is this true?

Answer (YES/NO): NO